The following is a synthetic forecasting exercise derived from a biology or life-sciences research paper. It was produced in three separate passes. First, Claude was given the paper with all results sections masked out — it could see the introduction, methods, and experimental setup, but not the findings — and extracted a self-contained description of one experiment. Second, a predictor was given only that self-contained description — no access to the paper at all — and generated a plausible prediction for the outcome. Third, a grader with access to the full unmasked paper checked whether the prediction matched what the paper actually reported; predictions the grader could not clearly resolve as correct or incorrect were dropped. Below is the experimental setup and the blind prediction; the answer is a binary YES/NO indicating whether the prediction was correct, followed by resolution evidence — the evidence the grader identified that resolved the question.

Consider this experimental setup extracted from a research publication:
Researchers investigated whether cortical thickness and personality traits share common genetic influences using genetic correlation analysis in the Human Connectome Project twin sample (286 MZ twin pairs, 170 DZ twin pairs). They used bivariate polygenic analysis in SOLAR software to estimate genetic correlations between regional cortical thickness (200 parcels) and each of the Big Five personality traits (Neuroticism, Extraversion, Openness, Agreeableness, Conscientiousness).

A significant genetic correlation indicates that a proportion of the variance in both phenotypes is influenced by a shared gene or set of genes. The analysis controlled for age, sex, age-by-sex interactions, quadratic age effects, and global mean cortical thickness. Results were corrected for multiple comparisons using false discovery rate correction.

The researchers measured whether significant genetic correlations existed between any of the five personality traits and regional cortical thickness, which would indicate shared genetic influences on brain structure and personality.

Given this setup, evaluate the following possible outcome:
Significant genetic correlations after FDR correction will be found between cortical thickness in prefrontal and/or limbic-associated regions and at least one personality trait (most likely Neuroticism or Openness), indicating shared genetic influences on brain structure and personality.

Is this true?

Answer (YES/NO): NO